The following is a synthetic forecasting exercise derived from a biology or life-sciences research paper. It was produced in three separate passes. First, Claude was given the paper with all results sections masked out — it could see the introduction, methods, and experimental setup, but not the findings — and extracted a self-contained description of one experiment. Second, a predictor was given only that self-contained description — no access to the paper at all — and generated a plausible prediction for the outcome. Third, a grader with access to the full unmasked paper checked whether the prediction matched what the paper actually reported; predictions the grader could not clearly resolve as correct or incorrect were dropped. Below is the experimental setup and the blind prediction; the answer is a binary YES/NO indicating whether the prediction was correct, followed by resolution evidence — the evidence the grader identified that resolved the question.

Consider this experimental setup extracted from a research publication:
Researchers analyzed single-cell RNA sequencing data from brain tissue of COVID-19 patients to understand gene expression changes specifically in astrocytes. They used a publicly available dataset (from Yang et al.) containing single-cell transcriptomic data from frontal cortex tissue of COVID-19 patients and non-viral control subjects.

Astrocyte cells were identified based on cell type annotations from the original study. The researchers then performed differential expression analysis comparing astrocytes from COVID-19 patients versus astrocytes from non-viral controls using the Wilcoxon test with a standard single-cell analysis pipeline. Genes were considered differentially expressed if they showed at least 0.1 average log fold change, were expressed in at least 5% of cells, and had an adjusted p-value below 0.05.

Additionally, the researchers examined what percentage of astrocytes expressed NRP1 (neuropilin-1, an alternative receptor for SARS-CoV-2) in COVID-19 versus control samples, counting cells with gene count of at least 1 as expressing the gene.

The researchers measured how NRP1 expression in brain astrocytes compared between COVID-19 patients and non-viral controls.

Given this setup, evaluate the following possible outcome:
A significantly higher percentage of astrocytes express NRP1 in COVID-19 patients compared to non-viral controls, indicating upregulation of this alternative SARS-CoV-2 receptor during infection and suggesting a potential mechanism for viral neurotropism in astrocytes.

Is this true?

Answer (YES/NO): YES